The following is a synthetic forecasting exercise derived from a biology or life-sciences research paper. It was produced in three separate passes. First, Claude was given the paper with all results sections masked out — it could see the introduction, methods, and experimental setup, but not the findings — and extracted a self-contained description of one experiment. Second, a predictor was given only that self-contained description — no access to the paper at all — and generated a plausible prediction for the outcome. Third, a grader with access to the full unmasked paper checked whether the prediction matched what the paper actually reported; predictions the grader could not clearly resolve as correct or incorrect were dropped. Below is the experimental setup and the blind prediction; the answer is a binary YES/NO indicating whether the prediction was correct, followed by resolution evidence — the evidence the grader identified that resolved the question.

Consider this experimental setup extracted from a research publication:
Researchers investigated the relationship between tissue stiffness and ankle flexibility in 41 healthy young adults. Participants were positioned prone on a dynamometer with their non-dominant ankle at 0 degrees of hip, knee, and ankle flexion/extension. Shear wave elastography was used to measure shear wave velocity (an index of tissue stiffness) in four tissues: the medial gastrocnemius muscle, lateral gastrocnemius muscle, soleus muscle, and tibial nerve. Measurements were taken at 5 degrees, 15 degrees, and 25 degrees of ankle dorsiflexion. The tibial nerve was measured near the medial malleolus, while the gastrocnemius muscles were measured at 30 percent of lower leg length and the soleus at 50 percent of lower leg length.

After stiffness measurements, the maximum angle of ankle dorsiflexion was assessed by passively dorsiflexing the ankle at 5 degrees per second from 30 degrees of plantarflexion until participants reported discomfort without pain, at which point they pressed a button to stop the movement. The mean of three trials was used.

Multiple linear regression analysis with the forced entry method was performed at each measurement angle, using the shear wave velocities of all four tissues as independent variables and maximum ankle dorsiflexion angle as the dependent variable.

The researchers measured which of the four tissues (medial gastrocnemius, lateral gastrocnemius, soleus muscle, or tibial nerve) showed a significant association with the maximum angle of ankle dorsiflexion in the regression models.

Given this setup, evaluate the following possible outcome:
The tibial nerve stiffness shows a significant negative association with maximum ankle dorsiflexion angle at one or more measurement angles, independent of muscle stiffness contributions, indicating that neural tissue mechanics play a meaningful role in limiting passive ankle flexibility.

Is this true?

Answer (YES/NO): YES